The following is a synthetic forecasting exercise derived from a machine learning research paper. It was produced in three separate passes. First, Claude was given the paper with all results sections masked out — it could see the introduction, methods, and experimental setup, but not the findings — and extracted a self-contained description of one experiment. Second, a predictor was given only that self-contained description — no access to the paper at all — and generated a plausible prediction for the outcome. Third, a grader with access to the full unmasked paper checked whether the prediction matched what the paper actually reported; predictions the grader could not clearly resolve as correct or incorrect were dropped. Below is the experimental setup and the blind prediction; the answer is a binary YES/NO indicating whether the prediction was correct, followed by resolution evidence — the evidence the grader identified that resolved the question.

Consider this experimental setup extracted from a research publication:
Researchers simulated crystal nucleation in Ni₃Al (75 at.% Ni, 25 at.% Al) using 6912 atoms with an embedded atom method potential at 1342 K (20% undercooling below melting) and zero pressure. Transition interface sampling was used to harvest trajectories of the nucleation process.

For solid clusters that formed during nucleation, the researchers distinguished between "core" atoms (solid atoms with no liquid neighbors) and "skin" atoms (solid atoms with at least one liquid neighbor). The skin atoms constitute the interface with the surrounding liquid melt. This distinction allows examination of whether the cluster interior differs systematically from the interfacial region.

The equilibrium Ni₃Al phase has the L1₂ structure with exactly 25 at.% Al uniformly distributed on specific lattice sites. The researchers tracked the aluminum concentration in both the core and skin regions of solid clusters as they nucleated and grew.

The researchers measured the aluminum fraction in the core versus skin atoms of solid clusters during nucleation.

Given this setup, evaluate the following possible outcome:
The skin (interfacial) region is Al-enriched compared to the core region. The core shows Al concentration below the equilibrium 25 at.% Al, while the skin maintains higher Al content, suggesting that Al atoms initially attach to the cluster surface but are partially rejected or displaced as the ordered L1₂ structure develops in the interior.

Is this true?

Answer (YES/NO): NO